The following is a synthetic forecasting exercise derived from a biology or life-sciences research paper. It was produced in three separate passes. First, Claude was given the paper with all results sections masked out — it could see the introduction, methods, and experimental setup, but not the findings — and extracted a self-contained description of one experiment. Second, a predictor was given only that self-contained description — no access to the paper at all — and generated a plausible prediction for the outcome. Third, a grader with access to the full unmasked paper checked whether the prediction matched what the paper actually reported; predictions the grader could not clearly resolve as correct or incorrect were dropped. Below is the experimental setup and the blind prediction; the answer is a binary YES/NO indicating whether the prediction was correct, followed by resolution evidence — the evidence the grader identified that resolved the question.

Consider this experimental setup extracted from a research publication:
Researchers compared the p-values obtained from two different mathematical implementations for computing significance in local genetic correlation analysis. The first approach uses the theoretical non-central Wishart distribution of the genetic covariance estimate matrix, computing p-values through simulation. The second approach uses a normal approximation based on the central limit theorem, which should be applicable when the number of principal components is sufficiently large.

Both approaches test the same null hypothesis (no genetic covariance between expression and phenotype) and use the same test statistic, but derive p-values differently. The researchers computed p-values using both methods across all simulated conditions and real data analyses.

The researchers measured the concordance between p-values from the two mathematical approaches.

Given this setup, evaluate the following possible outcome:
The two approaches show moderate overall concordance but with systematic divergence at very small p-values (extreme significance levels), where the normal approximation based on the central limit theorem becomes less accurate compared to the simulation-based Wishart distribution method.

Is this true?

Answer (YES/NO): NO